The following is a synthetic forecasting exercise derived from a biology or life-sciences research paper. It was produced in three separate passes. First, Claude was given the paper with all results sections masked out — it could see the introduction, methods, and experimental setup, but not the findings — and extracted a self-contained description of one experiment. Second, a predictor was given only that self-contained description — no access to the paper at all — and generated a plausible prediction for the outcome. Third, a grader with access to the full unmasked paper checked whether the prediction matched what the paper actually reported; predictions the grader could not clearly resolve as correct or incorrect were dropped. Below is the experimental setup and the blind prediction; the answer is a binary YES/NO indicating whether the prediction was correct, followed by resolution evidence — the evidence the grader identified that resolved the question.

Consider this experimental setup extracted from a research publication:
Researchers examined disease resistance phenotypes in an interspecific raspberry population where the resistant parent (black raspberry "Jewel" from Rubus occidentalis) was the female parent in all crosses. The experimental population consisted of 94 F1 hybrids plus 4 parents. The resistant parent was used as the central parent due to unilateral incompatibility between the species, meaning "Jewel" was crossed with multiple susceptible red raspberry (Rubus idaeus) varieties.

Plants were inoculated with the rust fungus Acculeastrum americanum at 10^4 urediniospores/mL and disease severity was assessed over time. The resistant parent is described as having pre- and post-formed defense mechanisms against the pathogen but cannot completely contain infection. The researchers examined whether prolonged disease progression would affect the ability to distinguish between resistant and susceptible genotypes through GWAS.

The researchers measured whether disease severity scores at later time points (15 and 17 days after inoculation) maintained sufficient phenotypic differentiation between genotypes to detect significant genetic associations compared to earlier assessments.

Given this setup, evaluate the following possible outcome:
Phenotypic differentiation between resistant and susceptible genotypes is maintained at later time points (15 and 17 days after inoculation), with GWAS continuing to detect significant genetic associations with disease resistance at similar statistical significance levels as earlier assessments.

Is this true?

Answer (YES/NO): NO